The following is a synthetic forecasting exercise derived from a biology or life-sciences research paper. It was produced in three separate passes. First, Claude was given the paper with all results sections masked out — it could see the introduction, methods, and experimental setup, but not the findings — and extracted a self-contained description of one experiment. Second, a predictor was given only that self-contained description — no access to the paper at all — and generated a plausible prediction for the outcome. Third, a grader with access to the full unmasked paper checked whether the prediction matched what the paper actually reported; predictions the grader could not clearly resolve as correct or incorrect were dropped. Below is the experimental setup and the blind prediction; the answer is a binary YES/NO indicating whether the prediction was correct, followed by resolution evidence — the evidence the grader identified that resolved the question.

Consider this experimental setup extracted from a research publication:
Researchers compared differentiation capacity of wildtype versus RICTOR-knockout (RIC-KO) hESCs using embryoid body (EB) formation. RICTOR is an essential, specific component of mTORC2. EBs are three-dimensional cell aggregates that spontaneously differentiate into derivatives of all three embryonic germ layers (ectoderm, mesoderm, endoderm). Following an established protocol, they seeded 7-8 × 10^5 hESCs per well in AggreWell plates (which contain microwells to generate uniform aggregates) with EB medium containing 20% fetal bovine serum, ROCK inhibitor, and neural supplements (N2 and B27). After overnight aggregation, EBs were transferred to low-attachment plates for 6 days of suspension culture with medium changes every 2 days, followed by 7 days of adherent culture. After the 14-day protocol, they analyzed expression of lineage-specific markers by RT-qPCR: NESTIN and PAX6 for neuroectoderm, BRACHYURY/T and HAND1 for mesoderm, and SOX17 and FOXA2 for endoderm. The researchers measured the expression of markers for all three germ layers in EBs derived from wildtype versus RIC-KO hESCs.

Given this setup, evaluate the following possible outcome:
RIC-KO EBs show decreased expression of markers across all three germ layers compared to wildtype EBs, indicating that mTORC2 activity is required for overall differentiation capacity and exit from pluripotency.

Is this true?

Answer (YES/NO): NO